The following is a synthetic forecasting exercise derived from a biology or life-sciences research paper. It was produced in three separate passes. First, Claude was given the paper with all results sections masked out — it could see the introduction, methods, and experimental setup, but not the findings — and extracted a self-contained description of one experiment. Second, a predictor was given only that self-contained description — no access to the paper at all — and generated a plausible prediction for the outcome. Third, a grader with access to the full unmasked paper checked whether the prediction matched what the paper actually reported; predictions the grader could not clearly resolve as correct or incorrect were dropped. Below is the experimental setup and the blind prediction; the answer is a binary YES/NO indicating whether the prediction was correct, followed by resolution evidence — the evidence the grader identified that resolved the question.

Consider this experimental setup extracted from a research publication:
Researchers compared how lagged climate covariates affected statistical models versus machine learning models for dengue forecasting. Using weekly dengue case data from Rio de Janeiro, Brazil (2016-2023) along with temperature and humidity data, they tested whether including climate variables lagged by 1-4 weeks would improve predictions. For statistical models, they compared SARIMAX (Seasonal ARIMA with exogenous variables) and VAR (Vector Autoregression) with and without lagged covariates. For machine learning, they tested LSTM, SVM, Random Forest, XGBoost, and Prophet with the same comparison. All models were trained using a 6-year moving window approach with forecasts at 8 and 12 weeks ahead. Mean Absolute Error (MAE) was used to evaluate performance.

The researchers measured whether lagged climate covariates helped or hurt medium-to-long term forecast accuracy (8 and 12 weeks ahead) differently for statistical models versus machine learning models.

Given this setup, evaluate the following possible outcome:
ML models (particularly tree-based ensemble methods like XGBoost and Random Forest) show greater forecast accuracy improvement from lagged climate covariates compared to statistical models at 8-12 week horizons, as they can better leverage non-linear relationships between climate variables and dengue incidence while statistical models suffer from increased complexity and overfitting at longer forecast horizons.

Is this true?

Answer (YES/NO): NO